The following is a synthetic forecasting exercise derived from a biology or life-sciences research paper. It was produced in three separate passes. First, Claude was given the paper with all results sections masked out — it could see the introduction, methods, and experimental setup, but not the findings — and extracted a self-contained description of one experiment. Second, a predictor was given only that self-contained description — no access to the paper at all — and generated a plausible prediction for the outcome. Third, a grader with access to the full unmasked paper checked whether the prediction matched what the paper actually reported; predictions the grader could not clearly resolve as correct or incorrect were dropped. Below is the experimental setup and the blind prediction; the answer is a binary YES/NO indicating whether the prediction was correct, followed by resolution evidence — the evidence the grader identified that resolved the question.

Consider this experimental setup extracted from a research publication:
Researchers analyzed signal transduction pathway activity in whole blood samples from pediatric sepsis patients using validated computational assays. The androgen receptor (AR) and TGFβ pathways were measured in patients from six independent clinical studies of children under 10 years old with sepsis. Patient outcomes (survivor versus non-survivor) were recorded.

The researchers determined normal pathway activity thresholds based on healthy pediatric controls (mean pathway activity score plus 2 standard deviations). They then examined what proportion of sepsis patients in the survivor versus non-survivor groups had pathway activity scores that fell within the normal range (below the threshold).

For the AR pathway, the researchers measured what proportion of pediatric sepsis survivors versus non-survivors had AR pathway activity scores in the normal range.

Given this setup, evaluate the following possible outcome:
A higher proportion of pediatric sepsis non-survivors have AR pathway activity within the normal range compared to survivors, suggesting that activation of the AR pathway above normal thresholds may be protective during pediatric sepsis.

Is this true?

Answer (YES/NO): NO